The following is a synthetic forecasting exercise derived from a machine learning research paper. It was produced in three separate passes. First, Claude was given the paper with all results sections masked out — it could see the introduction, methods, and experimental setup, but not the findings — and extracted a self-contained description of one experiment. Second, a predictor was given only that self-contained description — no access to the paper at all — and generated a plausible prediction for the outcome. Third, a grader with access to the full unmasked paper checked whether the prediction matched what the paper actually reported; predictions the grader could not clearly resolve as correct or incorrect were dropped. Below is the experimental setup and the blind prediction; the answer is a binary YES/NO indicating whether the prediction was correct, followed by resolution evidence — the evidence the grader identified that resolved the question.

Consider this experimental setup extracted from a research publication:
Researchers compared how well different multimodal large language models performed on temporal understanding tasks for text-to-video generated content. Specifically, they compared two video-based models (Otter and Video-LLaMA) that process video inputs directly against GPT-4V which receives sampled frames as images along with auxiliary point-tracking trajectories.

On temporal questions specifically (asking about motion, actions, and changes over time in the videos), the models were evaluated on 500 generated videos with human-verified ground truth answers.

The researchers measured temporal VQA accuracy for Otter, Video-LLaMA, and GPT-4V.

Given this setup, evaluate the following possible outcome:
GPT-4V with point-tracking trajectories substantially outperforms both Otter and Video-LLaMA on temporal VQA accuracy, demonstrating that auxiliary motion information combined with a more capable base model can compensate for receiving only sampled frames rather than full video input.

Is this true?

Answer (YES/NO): YES